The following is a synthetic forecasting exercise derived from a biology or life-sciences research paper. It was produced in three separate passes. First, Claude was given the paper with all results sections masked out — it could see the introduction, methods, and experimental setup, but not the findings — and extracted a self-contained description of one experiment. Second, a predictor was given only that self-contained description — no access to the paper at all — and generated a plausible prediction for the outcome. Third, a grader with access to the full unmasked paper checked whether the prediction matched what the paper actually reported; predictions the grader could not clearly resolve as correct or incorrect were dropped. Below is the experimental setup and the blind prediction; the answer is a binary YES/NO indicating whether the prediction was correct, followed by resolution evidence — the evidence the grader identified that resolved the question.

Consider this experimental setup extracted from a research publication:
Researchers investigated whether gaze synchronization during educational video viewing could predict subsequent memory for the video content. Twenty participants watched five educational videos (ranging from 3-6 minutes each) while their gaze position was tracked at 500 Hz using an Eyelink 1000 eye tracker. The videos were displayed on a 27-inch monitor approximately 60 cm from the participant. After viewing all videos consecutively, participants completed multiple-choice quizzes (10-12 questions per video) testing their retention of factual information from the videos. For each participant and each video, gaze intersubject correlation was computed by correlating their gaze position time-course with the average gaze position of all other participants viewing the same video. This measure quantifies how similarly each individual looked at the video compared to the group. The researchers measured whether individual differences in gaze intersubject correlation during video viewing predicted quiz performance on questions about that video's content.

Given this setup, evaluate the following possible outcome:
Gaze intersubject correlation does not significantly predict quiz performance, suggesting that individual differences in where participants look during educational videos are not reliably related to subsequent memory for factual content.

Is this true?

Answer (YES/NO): NO